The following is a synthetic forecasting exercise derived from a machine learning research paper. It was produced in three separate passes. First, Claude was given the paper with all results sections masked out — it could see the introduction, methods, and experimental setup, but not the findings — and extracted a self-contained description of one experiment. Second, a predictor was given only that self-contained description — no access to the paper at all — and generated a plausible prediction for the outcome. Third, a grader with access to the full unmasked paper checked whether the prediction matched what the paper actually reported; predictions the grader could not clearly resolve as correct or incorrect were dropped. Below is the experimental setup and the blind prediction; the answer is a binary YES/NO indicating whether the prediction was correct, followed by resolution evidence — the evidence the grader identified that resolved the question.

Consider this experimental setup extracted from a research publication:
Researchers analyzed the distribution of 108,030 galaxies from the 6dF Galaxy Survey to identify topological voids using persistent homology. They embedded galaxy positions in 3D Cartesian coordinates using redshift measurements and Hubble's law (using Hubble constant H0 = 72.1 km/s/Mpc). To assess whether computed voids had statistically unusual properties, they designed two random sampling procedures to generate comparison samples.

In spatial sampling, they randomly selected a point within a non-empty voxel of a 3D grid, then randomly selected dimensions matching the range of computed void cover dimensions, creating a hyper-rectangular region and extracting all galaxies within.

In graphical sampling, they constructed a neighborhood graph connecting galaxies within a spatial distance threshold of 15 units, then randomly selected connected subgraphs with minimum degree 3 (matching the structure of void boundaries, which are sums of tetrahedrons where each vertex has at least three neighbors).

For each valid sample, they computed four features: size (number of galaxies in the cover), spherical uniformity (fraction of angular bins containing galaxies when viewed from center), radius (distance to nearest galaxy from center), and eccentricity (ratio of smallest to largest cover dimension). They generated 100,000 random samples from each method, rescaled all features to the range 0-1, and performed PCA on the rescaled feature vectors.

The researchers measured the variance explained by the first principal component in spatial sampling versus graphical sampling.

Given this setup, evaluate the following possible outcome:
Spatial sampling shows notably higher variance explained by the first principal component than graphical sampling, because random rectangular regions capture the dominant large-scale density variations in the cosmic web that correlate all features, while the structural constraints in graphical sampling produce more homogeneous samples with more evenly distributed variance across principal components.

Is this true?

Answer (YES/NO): NO